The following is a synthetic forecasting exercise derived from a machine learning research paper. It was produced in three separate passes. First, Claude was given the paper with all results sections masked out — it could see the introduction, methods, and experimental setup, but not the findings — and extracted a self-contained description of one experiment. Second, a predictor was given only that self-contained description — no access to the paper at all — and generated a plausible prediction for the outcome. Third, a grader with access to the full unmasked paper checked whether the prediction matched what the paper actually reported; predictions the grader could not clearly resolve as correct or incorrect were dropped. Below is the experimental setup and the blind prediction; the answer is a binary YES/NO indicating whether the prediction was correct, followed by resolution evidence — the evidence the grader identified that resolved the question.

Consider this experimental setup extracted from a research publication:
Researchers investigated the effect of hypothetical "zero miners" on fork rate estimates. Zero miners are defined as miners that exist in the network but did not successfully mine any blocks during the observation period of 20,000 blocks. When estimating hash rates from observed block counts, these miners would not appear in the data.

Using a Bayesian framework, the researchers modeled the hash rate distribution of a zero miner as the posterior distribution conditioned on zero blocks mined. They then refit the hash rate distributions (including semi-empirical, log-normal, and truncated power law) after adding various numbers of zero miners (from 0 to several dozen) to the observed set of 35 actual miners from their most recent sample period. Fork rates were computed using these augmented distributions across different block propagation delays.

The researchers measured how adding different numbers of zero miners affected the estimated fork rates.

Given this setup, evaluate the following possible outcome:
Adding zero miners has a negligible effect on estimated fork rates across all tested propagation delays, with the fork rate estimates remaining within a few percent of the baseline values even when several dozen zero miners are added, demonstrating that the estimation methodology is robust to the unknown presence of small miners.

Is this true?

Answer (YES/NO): YES